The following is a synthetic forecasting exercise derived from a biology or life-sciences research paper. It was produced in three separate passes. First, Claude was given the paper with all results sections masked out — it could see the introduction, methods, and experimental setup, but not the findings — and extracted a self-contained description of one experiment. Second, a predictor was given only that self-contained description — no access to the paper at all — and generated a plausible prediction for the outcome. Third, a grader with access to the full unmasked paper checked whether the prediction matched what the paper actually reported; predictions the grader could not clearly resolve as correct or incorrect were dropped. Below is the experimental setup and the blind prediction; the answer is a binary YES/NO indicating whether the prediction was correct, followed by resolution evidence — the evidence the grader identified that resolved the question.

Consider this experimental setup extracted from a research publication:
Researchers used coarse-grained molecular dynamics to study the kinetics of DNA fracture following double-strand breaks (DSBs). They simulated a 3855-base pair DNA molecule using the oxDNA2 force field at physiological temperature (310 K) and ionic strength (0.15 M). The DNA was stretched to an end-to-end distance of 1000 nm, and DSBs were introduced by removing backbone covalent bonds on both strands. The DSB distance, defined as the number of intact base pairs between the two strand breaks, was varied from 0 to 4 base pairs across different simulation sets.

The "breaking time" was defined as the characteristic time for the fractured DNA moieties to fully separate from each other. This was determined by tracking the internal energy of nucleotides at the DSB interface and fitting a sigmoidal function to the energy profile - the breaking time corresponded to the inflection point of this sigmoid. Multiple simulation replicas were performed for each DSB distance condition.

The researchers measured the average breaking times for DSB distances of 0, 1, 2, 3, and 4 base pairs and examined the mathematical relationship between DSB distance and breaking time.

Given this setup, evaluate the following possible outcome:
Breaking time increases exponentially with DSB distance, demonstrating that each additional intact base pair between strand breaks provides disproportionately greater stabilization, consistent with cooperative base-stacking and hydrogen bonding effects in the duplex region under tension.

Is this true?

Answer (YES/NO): NO